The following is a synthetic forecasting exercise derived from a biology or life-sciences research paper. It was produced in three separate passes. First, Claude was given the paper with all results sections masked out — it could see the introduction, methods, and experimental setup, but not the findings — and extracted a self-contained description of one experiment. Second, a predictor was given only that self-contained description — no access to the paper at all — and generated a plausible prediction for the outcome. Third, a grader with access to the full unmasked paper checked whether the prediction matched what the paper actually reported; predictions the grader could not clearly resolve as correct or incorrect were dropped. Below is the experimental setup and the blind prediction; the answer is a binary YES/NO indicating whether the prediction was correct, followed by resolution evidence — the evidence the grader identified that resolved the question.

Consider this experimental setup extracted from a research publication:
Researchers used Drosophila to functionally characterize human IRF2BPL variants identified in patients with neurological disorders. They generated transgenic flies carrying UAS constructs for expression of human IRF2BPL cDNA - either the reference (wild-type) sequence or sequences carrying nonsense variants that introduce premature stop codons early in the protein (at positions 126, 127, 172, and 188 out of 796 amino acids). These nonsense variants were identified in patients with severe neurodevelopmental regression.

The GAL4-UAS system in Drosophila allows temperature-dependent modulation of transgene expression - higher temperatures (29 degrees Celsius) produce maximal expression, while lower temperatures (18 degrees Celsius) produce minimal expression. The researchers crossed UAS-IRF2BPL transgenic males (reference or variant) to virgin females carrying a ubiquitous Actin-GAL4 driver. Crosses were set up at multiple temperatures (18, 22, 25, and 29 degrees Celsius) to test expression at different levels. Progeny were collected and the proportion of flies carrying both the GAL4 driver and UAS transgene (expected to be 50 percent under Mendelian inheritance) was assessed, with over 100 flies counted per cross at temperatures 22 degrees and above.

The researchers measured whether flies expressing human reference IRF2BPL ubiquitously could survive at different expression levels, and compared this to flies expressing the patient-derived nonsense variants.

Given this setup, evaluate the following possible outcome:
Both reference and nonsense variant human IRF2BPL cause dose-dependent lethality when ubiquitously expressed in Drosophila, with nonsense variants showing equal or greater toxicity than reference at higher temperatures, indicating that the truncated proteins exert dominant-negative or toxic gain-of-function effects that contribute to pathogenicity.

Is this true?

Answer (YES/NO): NO